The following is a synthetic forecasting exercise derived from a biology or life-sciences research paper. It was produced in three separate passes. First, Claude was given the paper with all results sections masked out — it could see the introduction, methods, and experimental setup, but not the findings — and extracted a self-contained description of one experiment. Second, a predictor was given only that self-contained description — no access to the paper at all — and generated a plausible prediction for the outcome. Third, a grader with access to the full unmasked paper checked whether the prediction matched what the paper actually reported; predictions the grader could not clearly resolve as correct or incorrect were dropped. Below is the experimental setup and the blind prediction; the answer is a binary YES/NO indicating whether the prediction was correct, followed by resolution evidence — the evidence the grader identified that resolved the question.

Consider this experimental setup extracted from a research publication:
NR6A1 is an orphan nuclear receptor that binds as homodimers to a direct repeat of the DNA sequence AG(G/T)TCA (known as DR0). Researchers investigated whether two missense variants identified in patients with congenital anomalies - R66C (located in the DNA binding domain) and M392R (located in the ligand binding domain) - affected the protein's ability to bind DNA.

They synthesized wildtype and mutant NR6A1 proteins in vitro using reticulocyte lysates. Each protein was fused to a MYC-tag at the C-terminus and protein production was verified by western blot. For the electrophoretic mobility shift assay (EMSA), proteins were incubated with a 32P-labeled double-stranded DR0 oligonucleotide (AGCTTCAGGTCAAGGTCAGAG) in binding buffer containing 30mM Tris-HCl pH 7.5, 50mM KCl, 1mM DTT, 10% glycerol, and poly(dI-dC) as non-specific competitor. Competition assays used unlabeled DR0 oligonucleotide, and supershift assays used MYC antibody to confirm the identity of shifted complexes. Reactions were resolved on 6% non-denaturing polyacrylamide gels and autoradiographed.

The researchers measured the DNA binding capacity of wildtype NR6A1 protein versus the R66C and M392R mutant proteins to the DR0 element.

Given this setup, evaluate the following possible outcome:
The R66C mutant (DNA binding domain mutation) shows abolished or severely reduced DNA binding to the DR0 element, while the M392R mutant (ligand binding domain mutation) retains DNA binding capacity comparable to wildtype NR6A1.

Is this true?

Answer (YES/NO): NO